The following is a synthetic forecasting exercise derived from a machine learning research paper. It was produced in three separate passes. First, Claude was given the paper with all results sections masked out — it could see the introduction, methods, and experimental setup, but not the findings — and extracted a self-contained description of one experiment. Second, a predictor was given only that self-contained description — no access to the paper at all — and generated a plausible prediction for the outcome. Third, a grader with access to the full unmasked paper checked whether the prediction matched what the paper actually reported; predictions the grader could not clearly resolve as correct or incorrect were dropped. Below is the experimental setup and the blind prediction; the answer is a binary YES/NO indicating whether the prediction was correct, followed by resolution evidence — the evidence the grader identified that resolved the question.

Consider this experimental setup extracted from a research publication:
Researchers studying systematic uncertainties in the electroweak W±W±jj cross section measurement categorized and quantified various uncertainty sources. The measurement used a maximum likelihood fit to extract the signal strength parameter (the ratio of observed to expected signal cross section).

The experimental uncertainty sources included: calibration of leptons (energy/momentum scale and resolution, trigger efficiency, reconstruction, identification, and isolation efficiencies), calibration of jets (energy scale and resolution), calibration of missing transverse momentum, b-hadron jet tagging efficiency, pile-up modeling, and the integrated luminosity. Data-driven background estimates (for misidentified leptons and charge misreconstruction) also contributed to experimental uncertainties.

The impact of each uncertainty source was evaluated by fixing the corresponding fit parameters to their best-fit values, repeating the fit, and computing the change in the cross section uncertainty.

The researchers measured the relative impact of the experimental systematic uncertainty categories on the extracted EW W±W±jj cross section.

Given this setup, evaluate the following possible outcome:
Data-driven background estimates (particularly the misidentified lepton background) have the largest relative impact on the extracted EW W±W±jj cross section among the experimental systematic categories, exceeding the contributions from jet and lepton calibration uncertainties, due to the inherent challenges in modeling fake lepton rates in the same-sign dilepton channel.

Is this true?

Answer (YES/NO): YES